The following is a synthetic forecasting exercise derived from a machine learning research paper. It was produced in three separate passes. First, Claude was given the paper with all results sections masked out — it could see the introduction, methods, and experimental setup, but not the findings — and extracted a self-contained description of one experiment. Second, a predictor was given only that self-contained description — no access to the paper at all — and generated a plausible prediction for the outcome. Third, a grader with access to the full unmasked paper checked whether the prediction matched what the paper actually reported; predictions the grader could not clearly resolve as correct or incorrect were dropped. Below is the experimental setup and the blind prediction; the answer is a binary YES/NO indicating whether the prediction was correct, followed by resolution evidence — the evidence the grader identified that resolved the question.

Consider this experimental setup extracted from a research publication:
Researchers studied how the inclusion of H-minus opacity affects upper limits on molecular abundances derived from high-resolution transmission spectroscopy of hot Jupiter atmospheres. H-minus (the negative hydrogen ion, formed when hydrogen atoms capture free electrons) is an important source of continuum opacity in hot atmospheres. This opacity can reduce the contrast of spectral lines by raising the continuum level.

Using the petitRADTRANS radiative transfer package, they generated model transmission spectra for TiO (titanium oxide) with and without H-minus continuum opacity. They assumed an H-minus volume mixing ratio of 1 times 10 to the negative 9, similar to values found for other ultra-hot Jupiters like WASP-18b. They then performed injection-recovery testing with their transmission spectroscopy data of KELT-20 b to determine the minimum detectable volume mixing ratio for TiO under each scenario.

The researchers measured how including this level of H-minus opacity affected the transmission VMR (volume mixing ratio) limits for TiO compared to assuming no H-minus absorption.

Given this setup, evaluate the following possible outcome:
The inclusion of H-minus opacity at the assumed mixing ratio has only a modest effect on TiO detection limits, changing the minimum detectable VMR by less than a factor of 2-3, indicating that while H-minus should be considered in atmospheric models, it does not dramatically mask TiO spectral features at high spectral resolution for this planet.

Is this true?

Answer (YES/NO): NO